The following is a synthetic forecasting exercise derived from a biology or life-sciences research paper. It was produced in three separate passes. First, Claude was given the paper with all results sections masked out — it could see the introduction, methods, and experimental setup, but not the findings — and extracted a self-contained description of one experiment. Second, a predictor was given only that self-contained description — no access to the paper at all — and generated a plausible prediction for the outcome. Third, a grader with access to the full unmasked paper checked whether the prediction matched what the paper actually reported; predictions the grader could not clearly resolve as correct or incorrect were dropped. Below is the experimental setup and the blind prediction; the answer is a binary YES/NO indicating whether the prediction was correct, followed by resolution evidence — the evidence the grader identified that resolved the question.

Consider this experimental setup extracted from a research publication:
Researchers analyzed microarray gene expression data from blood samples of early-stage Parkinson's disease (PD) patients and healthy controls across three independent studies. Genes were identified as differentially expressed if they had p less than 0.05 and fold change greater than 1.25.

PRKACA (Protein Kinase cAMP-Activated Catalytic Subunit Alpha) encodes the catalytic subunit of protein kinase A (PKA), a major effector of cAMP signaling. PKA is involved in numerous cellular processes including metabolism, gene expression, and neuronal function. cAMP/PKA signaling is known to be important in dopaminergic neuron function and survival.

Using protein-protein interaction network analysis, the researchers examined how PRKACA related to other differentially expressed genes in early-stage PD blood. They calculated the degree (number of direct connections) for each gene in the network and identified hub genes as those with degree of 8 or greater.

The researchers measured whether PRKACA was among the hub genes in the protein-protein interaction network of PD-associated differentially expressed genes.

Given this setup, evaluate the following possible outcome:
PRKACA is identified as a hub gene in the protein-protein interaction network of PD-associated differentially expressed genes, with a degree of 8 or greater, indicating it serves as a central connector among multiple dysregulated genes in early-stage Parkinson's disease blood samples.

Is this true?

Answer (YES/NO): YES